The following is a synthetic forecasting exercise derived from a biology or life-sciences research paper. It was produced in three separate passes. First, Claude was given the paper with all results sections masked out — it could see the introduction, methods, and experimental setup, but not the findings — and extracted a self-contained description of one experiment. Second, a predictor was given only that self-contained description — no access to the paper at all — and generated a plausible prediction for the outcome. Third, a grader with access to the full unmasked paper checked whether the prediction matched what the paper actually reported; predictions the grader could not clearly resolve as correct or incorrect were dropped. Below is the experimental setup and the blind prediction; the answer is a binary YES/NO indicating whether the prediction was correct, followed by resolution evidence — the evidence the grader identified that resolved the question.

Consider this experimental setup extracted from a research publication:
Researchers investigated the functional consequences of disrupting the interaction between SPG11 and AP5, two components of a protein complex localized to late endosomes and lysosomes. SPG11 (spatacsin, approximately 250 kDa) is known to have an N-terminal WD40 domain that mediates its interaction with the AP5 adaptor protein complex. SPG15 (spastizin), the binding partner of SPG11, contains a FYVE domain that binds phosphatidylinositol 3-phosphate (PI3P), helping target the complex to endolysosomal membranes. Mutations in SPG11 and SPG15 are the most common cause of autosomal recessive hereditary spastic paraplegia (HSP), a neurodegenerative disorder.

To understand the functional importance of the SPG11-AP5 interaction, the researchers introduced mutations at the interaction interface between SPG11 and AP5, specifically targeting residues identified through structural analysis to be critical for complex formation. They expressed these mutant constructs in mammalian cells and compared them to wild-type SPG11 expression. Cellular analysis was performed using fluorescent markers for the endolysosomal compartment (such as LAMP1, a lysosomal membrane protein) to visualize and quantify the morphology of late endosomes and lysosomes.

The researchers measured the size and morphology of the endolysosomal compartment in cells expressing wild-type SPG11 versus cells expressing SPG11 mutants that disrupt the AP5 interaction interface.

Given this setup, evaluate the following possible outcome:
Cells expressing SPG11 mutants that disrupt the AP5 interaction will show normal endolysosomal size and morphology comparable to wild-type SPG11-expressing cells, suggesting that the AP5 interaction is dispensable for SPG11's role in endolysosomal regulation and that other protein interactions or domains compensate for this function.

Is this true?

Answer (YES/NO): NO